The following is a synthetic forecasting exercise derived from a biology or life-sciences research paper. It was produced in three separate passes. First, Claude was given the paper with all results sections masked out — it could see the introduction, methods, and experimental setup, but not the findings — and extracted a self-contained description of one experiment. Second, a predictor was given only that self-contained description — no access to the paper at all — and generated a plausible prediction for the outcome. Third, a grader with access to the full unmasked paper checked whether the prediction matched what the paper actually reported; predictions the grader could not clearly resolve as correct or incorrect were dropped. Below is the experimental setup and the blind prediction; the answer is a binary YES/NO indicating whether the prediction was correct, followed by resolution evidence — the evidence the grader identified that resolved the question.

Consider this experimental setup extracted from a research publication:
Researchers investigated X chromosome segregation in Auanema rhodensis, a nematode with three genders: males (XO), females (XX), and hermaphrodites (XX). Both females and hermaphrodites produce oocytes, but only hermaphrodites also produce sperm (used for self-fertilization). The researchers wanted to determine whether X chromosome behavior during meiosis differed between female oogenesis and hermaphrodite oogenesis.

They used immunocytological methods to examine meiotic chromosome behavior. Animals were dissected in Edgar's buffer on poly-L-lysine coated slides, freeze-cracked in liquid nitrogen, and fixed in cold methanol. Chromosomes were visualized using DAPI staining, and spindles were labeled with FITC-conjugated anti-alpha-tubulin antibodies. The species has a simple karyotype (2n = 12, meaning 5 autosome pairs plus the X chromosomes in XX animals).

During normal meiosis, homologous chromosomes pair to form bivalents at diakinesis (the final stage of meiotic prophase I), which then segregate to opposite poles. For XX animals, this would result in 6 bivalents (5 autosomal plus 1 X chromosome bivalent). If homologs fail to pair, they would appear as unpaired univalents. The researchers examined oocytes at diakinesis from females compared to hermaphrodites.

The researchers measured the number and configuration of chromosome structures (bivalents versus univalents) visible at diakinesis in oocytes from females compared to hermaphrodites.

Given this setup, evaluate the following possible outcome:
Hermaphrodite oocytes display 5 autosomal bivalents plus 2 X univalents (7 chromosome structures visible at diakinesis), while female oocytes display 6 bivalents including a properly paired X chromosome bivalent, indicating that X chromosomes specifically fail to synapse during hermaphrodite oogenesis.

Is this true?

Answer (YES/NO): NO